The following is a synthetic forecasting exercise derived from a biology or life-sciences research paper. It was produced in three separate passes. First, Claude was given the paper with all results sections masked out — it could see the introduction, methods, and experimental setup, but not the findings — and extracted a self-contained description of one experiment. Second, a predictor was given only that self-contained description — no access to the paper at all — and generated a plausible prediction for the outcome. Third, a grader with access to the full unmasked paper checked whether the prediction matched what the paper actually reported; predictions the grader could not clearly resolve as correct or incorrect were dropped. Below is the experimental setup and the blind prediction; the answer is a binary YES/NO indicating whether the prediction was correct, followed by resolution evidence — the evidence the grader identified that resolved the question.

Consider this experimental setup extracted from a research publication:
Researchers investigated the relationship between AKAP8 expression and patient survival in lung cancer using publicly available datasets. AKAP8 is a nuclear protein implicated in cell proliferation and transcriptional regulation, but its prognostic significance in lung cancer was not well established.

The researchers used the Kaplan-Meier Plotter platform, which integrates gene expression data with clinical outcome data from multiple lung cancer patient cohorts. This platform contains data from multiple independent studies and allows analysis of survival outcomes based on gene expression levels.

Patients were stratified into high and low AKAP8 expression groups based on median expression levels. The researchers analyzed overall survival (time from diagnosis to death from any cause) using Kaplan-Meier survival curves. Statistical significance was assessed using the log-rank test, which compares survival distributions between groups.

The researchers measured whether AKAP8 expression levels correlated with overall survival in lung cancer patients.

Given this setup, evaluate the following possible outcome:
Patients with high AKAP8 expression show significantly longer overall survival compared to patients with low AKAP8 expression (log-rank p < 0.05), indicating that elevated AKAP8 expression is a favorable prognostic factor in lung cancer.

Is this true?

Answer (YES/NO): NO